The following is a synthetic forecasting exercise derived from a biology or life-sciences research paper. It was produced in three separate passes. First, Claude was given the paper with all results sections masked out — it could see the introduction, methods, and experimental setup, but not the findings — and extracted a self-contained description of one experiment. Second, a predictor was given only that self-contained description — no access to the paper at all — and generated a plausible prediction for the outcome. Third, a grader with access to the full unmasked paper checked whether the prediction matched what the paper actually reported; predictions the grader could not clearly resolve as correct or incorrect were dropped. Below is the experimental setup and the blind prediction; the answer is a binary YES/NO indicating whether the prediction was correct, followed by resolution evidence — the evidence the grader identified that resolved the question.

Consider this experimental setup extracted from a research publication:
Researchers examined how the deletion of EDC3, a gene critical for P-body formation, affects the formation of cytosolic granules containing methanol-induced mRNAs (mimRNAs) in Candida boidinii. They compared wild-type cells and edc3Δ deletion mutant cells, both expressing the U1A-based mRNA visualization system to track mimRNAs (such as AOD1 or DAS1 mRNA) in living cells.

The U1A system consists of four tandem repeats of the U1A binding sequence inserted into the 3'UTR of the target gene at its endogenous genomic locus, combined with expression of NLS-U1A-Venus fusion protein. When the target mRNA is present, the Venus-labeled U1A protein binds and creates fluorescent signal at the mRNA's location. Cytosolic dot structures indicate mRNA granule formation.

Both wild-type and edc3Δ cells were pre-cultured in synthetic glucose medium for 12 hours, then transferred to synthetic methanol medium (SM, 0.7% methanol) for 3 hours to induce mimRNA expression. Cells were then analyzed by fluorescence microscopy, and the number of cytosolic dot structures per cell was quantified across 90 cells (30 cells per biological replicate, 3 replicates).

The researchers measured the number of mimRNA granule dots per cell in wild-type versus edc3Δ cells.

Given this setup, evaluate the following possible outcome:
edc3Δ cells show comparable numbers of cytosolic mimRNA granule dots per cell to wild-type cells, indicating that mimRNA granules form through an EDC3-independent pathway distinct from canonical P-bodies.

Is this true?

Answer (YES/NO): NO